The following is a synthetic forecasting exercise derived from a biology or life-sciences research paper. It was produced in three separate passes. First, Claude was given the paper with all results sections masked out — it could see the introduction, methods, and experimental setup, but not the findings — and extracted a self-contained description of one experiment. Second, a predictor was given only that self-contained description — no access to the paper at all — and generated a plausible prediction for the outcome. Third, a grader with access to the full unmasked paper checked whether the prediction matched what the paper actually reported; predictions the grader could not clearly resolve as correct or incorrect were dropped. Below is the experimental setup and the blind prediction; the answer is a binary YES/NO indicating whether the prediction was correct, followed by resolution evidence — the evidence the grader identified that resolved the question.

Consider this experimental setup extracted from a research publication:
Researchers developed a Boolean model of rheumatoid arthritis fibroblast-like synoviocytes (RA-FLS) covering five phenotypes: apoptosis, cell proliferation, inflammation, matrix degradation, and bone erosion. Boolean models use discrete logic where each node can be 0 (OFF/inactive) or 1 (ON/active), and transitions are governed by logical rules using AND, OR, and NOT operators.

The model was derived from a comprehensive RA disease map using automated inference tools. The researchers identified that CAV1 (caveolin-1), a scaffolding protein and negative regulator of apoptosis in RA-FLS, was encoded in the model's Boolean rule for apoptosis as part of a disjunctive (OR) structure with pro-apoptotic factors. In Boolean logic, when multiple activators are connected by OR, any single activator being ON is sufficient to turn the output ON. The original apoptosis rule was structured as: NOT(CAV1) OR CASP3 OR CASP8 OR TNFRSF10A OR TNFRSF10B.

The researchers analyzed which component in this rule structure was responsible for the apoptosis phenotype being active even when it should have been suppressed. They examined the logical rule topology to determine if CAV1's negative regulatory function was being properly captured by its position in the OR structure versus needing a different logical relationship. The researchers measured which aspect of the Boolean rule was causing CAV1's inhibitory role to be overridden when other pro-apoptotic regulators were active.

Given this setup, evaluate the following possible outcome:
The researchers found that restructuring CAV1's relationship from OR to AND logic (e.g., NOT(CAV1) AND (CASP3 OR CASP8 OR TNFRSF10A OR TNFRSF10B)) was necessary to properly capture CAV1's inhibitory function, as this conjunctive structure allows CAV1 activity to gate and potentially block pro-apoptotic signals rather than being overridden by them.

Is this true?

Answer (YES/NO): YES